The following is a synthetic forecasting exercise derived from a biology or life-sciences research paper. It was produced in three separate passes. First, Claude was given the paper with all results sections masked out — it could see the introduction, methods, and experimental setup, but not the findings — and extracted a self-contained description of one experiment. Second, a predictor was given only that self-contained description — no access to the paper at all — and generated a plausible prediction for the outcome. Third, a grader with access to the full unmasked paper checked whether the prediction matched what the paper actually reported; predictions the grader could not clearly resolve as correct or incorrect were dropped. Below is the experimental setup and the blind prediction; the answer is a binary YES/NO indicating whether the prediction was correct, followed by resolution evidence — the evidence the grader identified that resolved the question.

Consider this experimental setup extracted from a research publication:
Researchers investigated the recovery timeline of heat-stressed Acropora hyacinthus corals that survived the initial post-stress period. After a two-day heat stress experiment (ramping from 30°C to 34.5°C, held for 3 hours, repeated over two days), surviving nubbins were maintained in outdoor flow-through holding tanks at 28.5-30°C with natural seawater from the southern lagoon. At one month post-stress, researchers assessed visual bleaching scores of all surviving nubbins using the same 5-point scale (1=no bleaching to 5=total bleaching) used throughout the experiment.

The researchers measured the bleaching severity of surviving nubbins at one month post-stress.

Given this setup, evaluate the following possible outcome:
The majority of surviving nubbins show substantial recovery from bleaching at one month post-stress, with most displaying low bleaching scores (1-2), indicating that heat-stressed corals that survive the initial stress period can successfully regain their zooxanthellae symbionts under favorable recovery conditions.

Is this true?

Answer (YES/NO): YES